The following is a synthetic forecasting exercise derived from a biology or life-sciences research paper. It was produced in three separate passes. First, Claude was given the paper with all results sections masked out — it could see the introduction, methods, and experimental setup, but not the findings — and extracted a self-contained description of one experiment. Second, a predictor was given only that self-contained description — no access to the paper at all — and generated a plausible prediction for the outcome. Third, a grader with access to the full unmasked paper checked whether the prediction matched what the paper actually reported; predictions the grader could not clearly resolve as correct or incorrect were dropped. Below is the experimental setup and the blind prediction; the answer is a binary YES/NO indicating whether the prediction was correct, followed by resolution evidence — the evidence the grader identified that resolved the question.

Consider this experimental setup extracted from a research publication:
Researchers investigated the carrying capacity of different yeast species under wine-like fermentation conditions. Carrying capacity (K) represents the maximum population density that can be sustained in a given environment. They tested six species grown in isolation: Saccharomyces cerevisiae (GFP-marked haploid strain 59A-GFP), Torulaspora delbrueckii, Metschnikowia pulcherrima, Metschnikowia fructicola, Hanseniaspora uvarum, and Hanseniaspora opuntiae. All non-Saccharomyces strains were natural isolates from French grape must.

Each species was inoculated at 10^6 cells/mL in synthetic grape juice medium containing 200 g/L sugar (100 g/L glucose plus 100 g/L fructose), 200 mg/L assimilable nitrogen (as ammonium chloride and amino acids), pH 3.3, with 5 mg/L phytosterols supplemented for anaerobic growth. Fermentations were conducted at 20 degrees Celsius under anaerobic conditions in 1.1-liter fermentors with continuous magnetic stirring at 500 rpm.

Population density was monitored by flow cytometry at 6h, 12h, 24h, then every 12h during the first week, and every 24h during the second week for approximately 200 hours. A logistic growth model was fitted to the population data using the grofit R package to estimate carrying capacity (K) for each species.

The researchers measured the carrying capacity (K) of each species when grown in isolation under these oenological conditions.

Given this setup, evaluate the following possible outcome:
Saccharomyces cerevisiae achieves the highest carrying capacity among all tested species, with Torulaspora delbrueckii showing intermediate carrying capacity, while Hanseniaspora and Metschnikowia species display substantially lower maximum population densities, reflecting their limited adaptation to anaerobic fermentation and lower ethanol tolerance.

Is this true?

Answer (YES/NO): NO